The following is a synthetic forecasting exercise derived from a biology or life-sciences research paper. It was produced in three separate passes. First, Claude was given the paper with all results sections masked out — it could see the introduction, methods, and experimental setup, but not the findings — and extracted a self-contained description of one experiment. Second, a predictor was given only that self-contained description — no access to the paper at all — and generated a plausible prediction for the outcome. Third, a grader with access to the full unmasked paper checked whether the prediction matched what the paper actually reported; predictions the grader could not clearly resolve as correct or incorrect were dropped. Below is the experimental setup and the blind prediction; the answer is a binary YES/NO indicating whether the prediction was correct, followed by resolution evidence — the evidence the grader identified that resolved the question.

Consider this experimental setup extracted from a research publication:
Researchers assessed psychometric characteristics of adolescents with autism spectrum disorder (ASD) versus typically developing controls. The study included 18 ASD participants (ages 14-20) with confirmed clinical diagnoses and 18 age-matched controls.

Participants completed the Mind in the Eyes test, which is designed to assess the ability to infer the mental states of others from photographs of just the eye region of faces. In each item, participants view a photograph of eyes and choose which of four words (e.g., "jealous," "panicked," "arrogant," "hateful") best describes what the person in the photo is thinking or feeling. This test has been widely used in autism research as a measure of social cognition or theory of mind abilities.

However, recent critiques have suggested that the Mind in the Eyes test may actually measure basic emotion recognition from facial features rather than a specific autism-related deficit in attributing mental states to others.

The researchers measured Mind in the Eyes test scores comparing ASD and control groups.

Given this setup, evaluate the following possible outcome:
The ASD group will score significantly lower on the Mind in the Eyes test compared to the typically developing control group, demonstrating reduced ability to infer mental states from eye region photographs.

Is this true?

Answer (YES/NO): NO